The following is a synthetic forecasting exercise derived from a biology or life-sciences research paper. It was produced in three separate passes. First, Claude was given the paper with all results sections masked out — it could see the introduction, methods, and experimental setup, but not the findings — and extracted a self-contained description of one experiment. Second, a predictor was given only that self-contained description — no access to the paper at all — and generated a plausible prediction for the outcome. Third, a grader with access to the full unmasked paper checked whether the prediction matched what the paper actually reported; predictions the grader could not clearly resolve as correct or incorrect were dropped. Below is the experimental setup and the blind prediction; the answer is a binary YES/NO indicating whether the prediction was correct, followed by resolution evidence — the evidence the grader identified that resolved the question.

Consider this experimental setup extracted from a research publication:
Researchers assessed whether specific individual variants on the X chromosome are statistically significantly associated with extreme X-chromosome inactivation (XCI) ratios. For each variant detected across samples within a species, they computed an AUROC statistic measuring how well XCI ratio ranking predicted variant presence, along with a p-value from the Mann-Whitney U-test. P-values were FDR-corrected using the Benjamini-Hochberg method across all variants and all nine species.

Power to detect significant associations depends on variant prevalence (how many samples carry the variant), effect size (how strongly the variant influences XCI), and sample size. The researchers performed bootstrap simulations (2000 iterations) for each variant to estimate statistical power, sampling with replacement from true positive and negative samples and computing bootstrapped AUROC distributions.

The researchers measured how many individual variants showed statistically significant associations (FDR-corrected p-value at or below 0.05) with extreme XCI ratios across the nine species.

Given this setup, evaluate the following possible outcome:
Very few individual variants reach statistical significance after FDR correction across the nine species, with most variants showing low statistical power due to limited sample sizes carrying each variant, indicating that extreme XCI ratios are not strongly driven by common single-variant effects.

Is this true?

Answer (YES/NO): YES